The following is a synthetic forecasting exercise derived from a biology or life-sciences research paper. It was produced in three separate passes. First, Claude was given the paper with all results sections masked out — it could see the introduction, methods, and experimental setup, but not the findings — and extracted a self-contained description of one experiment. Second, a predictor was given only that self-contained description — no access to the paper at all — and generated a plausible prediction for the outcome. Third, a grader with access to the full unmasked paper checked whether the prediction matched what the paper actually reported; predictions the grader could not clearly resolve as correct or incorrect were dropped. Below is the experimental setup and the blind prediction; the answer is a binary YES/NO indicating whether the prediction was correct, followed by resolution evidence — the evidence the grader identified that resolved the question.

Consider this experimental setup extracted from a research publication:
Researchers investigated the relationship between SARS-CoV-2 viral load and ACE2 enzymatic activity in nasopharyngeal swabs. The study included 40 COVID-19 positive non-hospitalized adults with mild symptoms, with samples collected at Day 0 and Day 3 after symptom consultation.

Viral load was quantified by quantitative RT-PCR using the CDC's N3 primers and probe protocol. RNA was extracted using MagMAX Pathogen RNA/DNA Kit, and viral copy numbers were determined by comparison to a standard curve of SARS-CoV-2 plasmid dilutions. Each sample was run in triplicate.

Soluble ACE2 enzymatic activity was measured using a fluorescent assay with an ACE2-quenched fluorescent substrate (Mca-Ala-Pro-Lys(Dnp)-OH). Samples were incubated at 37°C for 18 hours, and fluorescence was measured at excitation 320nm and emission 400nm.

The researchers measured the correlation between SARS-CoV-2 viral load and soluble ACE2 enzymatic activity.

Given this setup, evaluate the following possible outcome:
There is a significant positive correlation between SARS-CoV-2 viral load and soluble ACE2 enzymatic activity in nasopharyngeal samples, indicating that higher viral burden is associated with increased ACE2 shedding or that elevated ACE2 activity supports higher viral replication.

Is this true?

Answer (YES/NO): NO